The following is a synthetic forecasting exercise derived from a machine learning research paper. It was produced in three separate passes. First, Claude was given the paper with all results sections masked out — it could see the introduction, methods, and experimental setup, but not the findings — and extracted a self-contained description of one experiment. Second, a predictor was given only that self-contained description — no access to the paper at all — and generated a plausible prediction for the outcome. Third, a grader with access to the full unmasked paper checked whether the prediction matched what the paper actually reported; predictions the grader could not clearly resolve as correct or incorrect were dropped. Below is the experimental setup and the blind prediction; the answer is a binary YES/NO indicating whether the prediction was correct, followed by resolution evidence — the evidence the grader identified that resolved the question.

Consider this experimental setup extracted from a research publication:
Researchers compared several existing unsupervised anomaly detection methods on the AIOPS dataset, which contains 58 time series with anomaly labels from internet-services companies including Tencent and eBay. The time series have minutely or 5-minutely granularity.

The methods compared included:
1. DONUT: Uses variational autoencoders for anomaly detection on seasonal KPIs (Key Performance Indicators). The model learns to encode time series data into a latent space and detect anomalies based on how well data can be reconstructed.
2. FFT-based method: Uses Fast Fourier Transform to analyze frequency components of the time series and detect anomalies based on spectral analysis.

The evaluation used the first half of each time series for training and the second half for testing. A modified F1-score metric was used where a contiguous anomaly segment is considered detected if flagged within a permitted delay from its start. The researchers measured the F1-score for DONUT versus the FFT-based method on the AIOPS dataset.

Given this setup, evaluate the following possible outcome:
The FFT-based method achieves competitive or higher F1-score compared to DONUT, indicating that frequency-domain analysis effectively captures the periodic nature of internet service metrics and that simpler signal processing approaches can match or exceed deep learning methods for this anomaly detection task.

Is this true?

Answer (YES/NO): YES